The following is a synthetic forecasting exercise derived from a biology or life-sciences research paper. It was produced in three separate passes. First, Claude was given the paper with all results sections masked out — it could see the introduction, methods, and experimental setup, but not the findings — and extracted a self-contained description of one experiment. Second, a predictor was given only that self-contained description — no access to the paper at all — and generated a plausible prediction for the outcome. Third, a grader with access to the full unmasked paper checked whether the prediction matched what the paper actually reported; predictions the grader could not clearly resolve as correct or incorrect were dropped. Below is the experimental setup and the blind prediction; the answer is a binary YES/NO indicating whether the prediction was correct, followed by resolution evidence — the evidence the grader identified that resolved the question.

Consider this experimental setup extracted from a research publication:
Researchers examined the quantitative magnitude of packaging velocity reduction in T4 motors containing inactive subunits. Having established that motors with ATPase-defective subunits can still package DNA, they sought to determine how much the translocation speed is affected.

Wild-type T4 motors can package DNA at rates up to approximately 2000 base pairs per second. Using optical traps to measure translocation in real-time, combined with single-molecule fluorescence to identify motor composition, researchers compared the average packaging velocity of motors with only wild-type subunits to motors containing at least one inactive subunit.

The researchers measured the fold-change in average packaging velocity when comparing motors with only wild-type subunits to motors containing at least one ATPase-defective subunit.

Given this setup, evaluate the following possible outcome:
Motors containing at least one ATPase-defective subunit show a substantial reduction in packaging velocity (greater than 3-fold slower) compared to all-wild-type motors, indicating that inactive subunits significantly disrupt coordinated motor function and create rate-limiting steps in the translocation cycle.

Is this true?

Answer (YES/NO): NO